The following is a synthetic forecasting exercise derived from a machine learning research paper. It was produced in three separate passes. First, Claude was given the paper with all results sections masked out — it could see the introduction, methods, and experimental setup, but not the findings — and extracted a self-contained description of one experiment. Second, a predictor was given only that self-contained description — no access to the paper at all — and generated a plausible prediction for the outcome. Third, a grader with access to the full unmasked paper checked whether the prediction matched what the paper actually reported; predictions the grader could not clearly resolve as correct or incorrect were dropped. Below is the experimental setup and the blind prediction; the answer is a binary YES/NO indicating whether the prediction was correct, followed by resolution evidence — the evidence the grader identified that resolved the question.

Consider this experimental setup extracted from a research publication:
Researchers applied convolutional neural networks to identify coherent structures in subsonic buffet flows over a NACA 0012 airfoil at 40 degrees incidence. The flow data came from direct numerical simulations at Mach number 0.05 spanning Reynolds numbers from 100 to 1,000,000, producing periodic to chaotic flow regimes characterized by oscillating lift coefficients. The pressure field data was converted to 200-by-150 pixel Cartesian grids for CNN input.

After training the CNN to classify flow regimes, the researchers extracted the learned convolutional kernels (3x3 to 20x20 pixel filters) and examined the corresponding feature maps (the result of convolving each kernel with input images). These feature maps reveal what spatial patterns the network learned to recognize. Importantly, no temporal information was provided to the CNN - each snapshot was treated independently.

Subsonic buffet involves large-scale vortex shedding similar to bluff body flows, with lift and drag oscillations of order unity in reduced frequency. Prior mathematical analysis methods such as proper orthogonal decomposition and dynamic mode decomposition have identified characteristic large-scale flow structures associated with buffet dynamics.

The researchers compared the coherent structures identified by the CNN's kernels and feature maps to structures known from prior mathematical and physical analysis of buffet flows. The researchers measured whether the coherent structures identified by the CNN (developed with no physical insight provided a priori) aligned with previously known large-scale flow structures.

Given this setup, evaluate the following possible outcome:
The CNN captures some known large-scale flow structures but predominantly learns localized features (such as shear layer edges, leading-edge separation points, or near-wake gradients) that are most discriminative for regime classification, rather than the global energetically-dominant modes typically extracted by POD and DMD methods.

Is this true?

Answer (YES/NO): NO